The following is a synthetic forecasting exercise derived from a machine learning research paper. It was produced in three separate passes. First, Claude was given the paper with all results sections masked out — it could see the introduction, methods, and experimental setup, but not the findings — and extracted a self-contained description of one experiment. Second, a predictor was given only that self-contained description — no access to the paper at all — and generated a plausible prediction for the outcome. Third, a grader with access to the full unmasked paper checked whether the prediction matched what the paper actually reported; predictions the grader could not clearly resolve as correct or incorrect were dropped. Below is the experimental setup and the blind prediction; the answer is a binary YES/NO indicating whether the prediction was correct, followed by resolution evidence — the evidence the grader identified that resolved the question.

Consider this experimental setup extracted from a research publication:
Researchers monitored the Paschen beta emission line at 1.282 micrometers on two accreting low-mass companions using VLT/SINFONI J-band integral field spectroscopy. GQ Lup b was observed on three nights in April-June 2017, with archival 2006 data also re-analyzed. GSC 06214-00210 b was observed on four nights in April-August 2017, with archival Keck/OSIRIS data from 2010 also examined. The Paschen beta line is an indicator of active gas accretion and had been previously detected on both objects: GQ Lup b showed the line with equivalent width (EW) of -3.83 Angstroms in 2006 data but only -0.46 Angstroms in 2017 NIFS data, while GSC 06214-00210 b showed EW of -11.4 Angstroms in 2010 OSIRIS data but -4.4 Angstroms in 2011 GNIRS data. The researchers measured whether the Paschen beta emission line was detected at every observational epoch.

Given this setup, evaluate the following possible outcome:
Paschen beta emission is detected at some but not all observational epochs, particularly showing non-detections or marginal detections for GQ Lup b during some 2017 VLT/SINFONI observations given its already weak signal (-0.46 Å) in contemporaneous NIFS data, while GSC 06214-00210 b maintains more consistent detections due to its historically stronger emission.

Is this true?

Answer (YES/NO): NO